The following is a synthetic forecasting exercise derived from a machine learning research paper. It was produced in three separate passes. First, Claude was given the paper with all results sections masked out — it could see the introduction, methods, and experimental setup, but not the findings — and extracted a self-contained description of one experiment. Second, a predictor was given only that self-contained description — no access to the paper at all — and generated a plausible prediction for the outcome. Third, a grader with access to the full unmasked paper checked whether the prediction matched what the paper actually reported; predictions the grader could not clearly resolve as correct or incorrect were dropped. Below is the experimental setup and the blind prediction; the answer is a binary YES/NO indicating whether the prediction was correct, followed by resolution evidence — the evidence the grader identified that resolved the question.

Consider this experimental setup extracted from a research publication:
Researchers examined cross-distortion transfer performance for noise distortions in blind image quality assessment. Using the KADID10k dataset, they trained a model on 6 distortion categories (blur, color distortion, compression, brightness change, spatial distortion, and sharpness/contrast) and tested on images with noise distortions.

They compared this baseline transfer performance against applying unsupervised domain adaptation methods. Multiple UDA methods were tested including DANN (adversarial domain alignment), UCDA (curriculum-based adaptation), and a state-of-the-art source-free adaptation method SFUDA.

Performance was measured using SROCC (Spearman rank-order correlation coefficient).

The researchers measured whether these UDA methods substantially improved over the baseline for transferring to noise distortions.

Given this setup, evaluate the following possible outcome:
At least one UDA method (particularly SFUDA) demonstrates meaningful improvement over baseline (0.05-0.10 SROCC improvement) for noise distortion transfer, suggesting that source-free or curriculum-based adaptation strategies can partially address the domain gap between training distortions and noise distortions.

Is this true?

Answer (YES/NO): NO